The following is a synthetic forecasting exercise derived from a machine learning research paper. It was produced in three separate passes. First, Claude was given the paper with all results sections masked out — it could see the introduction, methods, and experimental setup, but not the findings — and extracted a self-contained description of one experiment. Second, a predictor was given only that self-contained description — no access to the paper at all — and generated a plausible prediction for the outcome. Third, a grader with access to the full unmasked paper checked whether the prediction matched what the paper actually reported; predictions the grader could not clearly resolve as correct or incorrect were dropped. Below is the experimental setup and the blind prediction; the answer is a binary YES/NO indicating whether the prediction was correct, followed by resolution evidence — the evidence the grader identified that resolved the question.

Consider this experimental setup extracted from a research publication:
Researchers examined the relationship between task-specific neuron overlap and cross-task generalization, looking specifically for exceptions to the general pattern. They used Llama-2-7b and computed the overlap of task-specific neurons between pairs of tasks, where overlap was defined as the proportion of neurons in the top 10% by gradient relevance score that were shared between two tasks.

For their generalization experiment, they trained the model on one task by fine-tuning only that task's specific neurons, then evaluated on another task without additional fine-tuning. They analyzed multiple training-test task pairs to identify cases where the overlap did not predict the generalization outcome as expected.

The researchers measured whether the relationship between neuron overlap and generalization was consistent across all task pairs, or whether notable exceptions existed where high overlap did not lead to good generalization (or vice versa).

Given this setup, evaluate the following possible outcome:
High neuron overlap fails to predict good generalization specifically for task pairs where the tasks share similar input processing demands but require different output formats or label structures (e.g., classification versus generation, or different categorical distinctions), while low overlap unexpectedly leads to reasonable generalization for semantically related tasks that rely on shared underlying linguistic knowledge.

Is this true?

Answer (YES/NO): NO